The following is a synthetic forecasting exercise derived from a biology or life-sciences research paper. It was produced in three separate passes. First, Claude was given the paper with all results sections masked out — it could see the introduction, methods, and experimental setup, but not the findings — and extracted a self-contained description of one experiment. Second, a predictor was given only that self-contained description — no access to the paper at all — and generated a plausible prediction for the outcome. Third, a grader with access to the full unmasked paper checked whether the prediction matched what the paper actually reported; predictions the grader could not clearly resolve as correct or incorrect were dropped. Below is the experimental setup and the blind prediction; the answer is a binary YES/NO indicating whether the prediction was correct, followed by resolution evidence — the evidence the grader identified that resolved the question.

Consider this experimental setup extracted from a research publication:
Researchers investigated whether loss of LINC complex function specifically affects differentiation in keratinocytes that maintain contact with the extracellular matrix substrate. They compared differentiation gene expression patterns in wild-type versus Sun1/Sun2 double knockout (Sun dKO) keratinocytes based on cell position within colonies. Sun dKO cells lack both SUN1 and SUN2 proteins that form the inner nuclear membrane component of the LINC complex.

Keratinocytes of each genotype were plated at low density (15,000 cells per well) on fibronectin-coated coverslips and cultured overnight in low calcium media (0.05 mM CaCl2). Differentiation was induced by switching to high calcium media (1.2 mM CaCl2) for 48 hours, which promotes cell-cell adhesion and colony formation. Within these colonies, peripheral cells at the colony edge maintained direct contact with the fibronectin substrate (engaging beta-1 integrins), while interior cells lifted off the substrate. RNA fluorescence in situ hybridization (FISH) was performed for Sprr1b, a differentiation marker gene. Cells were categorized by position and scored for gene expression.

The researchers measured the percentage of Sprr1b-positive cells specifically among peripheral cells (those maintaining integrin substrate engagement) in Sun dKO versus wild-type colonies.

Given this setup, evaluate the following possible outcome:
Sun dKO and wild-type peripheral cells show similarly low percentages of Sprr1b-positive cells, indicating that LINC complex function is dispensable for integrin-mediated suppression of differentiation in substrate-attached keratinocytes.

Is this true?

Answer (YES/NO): NO